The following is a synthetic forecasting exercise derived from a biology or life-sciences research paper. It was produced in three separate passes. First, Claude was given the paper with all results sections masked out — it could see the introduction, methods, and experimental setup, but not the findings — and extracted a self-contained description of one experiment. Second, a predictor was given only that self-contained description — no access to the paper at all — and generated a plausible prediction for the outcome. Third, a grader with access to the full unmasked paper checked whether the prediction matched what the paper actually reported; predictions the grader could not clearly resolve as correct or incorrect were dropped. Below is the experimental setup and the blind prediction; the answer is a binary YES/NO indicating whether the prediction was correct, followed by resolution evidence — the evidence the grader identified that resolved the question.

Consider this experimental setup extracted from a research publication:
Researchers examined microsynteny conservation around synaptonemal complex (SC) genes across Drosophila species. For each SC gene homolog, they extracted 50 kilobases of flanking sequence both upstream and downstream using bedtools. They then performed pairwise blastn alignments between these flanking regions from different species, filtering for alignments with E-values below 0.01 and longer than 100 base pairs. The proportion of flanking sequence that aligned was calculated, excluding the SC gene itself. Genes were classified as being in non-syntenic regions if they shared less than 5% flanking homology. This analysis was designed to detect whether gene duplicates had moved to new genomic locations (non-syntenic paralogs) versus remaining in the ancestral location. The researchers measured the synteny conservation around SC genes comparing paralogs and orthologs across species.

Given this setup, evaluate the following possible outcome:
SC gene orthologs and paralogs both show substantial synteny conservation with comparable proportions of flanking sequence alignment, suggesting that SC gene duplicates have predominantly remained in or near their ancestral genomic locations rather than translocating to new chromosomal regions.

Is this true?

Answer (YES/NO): NO